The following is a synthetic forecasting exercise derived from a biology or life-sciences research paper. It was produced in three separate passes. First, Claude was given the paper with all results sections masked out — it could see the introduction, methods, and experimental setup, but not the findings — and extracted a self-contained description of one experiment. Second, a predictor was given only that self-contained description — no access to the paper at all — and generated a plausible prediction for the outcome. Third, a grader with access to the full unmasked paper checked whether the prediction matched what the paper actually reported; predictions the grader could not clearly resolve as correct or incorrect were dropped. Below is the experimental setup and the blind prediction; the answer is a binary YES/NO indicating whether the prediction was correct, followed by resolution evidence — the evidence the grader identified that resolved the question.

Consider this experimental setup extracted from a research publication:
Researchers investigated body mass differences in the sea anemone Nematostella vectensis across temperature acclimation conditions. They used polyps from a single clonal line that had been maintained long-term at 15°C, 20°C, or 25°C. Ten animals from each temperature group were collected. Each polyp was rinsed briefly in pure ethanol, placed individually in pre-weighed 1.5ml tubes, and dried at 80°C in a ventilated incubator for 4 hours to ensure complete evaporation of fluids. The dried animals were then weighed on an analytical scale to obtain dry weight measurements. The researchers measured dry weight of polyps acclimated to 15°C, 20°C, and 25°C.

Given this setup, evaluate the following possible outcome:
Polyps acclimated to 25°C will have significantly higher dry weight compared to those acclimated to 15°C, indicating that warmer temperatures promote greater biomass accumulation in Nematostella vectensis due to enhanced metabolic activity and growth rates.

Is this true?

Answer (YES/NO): NO